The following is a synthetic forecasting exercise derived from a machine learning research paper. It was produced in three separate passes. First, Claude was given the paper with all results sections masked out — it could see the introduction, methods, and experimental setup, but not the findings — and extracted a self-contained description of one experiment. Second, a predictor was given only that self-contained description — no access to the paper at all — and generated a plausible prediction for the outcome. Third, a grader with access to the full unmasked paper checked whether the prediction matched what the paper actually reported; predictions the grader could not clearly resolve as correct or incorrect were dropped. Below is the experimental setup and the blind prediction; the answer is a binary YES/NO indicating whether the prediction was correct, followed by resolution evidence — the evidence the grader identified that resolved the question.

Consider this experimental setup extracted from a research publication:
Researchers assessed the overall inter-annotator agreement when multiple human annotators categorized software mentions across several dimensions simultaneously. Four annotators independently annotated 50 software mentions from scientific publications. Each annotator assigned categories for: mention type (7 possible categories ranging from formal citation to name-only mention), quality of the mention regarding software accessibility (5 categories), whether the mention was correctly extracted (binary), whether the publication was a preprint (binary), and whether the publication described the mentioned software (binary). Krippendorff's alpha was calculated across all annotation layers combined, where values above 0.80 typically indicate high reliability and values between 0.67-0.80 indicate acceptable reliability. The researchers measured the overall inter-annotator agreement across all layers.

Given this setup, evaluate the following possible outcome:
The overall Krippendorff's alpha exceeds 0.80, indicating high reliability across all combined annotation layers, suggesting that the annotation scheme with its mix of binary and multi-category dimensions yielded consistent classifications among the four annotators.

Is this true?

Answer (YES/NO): NO